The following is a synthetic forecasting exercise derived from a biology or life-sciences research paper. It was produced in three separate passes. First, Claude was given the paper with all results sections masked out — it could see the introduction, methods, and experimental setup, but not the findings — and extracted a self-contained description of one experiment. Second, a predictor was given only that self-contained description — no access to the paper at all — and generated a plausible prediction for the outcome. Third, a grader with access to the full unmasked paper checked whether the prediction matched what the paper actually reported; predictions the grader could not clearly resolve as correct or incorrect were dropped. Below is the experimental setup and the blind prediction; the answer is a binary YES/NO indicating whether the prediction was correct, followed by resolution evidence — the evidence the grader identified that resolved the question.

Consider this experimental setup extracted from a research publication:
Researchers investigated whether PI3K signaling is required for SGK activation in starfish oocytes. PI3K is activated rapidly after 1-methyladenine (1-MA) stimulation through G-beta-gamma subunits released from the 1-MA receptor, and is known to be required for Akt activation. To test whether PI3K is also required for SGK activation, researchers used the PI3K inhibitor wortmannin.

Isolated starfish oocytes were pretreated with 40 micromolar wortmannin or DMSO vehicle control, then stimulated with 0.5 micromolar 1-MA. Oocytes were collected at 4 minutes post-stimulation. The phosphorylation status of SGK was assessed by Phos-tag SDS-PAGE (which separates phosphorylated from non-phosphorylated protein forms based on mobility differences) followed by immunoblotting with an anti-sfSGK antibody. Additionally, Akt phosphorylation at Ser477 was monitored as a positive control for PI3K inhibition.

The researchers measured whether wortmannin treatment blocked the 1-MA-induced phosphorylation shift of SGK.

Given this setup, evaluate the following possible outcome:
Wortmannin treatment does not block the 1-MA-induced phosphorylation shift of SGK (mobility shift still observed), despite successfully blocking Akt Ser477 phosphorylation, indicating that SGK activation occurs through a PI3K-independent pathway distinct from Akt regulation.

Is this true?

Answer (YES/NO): NO